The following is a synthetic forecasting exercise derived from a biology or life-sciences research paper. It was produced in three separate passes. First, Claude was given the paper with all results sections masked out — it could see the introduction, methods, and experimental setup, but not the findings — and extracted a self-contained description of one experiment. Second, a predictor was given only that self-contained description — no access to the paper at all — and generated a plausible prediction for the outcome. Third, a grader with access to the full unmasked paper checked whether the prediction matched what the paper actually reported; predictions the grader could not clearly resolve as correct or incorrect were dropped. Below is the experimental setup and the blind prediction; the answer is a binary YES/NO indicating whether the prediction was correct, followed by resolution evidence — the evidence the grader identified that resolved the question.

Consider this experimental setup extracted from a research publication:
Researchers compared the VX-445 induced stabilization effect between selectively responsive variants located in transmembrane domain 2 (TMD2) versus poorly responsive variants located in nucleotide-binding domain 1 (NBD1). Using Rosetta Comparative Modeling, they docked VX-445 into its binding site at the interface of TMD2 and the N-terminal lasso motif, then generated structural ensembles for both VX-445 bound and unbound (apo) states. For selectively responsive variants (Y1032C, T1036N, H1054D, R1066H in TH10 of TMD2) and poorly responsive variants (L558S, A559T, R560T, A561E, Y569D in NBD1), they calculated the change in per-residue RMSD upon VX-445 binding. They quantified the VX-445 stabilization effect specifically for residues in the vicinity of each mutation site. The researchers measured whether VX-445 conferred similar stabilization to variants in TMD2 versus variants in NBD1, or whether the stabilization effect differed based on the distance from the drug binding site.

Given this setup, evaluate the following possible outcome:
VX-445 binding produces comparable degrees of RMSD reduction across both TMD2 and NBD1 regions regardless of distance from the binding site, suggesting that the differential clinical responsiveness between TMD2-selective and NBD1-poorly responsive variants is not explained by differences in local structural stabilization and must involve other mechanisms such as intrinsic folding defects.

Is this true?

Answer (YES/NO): NO